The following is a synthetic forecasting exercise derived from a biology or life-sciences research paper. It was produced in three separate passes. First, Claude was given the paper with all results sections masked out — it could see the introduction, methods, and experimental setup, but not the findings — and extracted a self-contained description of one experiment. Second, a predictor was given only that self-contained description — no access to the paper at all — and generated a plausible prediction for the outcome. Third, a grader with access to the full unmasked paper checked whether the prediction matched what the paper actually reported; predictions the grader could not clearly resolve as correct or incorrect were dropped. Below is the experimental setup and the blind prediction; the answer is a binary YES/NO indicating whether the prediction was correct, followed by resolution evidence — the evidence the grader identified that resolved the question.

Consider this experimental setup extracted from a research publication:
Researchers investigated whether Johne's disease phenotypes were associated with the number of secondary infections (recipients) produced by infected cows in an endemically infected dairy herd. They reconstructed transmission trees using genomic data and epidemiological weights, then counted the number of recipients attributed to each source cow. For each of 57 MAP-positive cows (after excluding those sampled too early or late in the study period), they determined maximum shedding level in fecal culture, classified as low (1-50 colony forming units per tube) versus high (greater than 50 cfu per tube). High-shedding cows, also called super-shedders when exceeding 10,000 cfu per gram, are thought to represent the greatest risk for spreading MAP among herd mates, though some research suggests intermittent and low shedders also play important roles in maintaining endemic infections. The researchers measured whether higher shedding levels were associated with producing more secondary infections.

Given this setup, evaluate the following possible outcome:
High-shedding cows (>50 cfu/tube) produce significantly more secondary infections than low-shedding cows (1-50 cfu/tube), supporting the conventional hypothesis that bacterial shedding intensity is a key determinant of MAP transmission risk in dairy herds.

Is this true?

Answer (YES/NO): YES